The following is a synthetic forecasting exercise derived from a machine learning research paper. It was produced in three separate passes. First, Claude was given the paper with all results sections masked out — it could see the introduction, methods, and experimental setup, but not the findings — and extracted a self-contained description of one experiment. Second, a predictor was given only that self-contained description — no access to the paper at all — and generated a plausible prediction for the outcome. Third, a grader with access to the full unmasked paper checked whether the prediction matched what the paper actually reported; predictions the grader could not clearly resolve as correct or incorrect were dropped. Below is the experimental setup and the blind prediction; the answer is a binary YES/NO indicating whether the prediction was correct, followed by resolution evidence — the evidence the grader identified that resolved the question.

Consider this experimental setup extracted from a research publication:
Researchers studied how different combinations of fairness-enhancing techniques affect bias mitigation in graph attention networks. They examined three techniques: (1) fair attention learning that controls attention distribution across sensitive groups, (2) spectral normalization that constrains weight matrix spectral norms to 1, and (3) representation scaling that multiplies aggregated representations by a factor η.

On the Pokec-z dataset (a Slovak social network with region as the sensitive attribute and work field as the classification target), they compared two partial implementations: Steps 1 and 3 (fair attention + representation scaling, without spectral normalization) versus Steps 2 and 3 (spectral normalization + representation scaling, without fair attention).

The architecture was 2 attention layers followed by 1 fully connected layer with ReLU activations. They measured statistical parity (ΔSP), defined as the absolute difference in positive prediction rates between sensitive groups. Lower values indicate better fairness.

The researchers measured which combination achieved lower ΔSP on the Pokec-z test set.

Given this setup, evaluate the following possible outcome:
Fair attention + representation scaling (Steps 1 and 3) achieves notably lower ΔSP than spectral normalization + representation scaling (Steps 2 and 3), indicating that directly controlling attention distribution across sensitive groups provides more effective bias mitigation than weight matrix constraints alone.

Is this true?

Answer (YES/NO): YES